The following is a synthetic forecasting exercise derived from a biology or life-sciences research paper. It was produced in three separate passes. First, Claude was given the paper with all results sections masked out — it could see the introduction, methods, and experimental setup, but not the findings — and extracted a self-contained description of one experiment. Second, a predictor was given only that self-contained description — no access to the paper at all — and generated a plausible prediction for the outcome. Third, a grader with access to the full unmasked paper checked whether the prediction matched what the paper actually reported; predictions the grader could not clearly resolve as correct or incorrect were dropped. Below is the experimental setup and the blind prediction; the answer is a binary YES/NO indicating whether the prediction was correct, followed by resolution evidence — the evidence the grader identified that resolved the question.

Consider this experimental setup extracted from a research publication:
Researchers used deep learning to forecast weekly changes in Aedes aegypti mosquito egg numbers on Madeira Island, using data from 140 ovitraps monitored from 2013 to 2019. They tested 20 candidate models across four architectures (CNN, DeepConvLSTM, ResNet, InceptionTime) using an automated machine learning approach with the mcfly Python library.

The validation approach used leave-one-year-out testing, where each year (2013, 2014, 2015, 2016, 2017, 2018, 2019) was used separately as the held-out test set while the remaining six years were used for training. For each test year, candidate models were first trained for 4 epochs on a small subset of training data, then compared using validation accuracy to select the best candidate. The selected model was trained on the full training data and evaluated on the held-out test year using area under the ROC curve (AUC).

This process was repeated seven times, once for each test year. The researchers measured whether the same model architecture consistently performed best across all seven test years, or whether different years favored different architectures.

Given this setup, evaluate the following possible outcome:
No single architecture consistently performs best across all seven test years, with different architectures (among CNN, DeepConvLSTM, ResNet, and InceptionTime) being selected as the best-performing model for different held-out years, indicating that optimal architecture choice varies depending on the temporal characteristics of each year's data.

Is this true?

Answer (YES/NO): NO